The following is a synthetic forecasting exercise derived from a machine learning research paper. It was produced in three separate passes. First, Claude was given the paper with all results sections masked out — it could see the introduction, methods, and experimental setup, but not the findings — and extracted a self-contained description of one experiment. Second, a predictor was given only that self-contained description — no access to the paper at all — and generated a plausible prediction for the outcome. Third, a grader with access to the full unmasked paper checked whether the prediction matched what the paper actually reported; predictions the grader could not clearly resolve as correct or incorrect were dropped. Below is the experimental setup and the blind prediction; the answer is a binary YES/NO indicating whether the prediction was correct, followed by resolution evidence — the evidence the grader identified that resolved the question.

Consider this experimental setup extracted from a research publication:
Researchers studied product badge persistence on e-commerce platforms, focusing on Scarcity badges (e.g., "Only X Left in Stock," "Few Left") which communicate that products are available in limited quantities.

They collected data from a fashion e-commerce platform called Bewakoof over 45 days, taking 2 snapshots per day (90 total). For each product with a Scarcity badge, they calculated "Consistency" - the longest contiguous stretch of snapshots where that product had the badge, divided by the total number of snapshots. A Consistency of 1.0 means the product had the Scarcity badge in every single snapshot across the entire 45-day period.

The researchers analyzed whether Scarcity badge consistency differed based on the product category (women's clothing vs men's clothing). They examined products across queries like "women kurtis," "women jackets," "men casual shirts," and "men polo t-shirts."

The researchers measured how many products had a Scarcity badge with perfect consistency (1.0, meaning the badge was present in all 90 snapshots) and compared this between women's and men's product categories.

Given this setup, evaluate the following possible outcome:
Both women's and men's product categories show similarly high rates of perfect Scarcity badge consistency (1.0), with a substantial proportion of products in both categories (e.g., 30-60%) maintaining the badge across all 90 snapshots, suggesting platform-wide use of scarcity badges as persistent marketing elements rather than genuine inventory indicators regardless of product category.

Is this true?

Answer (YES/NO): NO